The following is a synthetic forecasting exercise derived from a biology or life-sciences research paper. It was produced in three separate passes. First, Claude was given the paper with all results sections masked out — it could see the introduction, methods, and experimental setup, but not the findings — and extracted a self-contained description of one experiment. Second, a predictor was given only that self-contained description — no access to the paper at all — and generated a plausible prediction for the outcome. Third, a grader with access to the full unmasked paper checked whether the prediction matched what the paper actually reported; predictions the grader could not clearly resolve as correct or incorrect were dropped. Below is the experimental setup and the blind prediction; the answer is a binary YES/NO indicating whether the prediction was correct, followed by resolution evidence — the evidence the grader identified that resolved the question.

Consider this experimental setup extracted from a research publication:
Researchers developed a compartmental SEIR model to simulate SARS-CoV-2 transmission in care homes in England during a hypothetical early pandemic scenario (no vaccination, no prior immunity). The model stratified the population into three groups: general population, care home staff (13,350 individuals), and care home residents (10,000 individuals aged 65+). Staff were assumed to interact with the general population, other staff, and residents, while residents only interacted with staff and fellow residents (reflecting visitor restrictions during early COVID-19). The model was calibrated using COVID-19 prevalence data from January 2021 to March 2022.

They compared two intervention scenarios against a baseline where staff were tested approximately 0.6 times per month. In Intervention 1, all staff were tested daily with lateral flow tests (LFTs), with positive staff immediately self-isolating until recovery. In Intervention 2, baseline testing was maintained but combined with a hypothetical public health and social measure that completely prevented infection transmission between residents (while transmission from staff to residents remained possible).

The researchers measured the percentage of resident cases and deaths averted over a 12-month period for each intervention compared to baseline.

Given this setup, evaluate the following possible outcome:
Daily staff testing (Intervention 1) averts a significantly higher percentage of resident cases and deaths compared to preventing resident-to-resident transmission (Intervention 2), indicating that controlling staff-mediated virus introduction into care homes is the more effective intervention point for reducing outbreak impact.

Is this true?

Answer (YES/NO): NO